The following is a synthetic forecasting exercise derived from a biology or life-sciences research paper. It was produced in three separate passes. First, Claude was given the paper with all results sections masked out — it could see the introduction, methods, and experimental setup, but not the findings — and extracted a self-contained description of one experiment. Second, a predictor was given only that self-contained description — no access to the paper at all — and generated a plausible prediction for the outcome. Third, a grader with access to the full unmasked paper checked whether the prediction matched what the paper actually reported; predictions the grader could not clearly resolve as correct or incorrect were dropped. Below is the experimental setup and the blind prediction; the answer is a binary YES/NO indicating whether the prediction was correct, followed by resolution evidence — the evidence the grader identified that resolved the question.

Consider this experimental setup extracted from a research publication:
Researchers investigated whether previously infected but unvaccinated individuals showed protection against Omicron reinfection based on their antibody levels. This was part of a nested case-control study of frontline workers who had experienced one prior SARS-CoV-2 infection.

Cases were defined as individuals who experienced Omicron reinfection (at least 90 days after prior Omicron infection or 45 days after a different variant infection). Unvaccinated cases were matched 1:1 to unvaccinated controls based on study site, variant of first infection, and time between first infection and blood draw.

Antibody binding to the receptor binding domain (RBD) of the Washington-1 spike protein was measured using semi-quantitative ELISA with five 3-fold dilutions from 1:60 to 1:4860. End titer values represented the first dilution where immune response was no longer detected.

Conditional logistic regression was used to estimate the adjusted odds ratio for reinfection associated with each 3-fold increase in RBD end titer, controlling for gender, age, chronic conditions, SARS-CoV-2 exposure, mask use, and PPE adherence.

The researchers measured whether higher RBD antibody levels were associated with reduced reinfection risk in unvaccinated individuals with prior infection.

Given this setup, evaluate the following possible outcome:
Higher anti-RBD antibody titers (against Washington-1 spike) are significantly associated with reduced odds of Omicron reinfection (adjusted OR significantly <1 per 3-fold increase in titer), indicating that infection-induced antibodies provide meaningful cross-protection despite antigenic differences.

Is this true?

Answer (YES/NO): YES